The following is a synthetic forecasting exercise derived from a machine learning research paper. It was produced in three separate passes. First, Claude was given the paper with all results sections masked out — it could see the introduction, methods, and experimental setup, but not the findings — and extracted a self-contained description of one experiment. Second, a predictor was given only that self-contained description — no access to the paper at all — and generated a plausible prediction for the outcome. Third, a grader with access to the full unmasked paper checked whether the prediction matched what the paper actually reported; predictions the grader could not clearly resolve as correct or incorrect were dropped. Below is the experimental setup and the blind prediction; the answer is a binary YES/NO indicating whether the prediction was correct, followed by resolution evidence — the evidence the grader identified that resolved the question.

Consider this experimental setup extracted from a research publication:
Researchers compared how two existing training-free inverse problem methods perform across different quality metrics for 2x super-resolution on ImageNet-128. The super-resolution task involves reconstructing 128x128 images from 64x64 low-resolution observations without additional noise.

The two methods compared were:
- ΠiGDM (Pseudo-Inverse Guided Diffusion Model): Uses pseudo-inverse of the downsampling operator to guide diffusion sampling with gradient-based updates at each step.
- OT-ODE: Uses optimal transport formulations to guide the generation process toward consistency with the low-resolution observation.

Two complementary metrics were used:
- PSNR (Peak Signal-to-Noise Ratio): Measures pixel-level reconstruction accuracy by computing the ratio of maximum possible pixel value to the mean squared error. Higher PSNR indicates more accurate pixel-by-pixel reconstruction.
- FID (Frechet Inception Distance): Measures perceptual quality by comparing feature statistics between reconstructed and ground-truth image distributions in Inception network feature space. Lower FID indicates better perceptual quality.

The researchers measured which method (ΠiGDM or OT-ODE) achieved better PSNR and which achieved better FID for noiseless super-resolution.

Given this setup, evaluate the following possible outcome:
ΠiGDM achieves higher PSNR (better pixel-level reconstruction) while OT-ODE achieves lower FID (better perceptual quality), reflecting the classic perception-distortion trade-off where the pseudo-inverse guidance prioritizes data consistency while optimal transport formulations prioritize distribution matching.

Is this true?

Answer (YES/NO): YES